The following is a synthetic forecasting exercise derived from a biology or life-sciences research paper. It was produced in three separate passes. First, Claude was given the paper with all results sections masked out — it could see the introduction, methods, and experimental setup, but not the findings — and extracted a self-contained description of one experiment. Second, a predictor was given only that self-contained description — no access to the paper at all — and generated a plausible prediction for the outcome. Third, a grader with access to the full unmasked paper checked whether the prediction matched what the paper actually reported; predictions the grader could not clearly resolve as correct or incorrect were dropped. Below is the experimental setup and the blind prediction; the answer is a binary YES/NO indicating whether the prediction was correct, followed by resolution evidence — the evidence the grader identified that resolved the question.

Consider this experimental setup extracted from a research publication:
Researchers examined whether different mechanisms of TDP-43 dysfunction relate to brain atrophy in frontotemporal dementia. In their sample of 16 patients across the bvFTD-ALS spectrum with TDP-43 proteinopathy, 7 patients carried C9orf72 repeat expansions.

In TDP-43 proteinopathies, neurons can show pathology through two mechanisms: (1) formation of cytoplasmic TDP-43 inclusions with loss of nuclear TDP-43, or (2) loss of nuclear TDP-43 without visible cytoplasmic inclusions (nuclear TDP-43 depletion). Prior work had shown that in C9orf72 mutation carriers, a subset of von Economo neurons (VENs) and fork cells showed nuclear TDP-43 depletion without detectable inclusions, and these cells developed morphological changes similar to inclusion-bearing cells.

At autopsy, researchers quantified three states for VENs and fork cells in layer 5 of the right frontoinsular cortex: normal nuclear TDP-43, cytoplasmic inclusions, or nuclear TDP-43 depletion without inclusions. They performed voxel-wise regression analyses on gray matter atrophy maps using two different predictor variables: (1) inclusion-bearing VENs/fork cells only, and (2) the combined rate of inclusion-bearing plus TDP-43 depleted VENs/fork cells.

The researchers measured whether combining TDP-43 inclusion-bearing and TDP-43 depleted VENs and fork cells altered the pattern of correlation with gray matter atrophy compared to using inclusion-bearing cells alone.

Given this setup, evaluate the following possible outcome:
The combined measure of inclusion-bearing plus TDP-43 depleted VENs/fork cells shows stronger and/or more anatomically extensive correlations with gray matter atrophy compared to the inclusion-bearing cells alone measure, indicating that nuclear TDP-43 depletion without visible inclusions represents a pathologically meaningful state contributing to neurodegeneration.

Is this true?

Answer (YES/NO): YES